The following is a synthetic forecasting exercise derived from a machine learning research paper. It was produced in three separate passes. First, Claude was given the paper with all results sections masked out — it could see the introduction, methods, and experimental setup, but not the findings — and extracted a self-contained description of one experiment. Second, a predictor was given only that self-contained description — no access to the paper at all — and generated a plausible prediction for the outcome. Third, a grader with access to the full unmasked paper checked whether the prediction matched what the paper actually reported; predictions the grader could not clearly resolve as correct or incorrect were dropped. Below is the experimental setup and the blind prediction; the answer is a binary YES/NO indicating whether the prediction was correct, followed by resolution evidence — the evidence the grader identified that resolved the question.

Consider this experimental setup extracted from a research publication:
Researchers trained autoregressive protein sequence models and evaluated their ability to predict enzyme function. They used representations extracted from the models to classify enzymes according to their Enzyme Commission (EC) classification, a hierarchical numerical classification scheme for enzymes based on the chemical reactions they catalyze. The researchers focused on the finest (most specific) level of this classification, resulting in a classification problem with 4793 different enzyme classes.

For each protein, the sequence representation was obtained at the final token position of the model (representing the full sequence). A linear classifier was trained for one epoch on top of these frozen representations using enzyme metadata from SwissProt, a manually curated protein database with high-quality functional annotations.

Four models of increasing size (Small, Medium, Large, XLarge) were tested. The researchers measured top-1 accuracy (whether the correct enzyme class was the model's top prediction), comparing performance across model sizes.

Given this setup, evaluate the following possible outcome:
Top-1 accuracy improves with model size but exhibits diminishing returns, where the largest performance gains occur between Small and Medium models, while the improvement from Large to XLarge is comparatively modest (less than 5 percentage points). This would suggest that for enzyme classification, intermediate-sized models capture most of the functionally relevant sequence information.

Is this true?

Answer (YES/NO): YES